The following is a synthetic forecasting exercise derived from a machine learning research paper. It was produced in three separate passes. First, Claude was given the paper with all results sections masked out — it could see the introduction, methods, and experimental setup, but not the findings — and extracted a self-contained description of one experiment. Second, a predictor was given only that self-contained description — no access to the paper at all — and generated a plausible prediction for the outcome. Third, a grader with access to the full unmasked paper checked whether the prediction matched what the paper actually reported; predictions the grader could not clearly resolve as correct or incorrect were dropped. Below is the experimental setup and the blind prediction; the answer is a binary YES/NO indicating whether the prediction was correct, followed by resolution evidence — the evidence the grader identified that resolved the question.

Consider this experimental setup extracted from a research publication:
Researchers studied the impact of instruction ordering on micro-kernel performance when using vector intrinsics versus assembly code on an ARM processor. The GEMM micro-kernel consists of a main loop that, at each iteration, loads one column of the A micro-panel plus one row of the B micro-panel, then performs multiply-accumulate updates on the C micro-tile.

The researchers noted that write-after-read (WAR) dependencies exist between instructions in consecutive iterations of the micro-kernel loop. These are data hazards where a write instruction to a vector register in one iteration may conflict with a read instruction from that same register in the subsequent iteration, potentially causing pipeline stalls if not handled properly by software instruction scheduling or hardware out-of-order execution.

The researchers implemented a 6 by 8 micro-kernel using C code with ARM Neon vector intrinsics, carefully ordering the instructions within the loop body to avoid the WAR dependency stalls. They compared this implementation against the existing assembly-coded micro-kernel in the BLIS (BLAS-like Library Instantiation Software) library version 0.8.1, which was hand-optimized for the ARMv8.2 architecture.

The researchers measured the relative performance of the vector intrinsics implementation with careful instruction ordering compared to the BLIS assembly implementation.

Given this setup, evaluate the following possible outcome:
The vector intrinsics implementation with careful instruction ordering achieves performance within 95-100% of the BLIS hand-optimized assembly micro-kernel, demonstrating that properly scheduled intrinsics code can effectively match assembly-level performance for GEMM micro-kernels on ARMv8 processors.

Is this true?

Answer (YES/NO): YES